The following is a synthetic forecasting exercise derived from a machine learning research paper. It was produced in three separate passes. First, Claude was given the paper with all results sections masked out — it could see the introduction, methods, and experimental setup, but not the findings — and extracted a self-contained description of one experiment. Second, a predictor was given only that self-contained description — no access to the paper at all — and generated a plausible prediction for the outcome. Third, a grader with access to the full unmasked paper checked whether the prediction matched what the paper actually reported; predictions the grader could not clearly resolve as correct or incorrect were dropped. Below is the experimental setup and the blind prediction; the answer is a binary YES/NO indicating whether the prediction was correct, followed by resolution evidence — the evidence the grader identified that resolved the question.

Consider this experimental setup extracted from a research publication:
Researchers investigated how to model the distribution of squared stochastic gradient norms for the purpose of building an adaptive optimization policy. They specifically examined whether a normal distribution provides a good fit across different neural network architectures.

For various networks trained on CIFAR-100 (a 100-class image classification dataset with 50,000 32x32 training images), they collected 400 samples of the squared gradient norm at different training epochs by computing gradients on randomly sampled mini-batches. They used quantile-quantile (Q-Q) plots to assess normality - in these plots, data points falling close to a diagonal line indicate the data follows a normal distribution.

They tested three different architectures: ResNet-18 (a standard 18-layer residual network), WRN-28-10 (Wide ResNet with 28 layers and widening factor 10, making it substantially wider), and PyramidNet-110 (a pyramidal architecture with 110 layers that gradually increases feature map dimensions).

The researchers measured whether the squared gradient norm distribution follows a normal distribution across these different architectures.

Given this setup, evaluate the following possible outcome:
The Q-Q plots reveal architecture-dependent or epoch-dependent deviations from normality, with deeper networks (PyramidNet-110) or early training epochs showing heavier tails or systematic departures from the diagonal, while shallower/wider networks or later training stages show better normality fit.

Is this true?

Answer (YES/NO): NO